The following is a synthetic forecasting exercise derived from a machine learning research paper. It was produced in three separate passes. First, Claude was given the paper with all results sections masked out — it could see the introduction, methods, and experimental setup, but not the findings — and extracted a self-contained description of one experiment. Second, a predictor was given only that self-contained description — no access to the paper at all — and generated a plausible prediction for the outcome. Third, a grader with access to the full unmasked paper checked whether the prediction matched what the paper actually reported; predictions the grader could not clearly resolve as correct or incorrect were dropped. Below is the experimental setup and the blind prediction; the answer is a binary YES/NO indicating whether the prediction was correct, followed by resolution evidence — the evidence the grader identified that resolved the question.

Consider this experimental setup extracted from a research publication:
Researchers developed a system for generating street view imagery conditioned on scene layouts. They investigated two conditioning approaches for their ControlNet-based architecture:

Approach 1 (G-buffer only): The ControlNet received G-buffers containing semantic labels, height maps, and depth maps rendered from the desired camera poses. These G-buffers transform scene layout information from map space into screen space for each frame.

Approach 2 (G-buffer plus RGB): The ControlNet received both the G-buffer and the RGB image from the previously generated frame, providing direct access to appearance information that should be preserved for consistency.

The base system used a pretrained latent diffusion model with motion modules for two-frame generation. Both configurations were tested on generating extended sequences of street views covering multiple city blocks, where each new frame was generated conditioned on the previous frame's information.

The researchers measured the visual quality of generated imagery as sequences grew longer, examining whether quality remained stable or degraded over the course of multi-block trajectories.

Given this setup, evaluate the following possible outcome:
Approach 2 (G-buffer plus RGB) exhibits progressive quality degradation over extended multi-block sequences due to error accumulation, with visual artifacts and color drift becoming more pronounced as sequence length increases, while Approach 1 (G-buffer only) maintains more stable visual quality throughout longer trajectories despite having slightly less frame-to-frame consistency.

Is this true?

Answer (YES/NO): NO